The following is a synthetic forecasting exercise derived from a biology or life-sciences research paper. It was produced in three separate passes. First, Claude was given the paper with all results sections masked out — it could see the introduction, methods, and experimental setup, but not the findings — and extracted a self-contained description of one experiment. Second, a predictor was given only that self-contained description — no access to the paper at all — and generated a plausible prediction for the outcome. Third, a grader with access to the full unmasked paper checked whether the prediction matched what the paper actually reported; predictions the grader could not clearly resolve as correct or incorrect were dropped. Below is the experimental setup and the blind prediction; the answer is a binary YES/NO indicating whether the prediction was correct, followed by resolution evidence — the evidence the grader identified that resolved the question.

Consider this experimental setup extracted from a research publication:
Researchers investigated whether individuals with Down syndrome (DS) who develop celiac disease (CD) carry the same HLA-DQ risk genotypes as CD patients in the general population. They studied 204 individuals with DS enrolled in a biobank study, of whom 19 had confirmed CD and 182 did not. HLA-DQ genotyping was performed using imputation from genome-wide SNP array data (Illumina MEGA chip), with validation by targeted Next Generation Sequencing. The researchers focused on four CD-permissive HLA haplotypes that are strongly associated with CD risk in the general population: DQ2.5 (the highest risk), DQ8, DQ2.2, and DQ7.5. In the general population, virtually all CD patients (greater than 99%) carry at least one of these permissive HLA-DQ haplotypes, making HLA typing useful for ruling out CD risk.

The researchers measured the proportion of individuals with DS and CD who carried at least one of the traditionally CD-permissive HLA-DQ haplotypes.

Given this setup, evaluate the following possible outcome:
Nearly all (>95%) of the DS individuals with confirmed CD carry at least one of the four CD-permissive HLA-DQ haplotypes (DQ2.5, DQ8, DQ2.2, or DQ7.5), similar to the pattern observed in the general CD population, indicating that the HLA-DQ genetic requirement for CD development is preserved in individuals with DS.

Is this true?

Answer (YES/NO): NO